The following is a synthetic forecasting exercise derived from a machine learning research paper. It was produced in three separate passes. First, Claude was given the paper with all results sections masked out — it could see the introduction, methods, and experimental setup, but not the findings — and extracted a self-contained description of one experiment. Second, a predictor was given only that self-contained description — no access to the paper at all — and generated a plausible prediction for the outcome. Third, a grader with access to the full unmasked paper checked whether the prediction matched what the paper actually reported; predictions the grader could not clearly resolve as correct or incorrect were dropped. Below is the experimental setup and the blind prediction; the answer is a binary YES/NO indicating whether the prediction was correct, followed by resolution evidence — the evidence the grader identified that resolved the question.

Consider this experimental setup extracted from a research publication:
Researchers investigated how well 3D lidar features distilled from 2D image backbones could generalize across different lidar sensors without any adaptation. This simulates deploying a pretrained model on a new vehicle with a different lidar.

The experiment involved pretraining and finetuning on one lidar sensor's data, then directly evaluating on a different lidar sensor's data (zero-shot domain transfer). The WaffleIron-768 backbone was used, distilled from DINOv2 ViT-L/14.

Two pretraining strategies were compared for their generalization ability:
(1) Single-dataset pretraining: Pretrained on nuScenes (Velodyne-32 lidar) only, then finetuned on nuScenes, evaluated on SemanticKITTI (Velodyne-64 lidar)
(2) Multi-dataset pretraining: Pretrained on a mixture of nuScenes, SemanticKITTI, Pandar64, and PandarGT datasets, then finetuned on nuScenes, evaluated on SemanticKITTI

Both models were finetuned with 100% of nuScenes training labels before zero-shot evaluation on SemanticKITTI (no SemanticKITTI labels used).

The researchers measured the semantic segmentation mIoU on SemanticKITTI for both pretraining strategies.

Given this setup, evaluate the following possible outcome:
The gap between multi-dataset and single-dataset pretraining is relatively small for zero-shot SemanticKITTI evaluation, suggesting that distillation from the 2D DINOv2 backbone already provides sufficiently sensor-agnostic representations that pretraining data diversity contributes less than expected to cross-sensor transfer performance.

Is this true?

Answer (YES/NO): NO